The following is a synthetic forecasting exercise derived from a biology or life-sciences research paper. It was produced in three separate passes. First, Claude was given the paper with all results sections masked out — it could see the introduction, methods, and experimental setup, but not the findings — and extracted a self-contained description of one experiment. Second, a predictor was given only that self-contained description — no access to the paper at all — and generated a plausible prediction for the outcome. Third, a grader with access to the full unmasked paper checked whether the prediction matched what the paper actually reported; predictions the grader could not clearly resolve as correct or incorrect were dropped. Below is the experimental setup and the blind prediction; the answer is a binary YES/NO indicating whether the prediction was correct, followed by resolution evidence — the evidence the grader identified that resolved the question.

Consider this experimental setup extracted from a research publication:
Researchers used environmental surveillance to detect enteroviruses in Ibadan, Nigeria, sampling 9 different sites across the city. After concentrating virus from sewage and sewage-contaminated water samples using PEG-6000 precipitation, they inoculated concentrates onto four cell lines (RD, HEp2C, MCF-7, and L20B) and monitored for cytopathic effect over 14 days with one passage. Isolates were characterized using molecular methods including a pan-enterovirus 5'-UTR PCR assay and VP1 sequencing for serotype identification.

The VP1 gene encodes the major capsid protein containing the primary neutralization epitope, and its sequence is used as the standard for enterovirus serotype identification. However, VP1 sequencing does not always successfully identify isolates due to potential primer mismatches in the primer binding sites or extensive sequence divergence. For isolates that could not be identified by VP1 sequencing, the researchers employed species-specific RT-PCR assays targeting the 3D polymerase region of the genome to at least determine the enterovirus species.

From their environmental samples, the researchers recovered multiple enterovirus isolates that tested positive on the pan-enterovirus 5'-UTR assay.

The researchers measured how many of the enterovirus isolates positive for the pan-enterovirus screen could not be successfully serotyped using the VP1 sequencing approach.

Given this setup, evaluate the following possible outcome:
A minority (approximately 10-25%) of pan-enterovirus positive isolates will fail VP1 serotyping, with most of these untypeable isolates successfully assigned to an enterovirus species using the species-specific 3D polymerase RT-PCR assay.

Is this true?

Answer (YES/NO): NO